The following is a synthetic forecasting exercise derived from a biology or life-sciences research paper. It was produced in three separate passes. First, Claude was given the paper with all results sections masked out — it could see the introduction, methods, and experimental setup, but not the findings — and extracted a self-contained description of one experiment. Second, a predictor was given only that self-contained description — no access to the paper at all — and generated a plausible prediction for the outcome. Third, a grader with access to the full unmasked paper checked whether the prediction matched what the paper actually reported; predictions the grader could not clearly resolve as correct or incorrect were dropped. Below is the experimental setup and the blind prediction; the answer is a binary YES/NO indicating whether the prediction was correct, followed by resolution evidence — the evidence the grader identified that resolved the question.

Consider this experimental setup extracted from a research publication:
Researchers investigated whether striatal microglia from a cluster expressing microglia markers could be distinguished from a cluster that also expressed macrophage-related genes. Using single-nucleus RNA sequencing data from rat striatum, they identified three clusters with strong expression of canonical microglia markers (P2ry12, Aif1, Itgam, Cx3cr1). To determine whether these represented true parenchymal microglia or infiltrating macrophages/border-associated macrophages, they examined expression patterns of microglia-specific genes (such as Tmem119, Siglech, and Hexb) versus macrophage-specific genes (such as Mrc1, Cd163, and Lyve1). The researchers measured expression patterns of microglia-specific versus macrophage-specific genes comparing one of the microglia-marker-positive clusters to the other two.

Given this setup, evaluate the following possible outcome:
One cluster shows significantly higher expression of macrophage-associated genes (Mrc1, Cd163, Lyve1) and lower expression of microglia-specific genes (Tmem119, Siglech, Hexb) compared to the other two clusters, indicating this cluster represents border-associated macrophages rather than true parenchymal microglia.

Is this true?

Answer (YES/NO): YES